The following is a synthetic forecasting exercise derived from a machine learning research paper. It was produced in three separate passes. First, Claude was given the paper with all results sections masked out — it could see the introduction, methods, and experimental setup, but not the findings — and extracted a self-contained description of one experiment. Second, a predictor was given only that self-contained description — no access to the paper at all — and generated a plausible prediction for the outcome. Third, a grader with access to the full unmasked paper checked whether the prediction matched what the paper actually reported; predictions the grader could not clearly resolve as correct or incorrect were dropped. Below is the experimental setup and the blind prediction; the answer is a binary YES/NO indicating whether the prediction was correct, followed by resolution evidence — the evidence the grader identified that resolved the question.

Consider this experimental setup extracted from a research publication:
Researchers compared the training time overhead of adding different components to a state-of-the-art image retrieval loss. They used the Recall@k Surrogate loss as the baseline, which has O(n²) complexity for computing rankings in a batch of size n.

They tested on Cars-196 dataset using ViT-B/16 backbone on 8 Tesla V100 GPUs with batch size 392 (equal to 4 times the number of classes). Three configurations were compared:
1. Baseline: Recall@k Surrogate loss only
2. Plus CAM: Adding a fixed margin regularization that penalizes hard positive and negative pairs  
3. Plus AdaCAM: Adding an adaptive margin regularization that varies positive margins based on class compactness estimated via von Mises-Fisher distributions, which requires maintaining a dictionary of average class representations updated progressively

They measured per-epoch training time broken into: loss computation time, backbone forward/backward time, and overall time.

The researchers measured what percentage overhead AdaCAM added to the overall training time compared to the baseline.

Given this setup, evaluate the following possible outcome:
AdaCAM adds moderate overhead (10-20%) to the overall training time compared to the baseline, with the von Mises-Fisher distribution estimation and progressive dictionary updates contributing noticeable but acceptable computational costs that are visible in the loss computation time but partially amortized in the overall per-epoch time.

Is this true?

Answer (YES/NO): NO